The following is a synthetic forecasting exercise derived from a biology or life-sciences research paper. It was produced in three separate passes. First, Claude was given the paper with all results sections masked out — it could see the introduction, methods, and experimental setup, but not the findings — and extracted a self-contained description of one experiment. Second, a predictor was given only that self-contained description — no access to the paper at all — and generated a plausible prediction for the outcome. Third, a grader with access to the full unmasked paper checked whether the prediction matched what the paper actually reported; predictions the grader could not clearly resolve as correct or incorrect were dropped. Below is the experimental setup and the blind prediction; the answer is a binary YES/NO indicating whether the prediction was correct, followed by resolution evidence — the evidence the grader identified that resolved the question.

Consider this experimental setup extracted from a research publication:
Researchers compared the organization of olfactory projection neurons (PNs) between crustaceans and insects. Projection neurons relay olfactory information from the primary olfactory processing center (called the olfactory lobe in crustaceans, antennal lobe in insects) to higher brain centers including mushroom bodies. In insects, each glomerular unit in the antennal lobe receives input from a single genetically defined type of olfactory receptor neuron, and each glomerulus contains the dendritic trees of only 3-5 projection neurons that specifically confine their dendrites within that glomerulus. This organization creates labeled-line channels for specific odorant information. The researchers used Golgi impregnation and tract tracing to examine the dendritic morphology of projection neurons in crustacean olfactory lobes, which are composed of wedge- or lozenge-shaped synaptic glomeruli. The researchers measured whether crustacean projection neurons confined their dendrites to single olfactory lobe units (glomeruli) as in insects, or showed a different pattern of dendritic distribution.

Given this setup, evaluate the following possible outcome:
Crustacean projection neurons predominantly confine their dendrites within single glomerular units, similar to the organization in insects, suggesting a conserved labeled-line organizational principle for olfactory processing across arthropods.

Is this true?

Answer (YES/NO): NO